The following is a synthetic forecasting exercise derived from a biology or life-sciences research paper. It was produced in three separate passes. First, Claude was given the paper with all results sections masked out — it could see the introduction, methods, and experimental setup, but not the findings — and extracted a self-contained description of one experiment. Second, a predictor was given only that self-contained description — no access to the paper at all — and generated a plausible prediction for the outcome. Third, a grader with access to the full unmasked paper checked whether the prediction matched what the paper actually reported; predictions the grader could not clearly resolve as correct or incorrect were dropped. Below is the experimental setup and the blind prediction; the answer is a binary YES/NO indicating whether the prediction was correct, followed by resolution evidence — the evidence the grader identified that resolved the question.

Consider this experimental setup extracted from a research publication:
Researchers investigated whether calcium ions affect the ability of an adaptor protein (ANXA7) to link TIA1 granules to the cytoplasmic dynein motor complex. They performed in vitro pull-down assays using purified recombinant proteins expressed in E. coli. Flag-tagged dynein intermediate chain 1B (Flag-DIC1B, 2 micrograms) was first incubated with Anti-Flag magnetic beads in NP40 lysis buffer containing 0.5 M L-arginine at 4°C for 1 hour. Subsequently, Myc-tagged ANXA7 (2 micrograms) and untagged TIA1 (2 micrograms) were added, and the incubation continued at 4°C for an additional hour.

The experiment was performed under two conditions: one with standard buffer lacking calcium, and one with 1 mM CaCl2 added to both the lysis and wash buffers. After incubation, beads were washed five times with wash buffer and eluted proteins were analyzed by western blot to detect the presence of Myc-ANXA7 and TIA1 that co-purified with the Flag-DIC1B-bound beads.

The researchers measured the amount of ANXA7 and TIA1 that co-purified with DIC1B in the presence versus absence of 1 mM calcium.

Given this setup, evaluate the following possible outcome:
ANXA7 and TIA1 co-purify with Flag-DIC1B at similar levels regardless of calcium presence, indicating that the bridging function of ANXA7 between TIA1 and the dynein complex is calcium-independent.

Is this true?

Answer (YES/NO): NO